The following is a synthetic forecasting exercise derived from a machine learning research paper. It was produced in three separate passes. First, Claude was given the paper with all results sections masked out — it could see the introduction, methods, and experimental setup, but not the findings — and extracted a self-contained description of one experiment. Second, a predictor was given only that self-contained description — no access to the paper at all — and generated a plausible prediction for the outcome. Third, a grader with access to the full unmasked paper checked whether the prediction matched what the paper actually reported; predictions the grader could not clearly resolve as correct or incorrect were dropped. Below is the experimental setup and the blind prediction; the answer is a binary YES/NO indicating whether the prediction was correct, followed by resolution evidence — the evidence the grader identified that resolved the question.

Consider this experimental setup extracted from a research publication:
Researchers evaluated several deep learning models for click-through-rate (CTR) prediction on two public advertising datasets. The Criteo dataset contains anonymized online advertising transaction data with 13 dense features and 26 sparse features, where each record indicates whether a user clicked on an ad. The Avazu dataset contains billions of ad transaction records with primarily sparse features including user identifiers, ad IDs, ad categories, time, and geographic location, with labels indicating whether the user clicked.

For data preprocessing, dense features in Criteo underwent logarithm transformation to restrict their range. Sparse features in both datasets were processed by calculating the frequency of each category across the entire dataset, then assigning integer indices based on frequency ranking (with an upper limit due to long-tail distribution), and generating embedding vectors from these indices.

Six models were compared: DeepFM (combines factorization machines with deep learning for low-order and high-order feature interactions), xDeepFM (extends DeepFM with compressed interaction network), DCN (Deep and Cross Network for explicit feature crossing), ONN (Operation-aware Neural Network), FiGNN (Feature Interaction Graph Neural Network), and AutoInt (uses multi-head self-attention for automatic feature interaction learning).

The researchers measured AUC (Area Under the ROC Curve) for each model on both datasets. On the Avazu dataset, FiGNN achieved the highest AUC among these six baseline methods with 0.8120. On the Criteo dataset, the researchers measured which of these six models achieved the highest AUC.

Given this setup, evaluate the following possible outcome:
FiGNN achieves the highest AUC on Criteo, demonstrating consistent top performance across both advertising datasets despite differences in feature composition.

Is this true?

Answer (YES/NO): NO